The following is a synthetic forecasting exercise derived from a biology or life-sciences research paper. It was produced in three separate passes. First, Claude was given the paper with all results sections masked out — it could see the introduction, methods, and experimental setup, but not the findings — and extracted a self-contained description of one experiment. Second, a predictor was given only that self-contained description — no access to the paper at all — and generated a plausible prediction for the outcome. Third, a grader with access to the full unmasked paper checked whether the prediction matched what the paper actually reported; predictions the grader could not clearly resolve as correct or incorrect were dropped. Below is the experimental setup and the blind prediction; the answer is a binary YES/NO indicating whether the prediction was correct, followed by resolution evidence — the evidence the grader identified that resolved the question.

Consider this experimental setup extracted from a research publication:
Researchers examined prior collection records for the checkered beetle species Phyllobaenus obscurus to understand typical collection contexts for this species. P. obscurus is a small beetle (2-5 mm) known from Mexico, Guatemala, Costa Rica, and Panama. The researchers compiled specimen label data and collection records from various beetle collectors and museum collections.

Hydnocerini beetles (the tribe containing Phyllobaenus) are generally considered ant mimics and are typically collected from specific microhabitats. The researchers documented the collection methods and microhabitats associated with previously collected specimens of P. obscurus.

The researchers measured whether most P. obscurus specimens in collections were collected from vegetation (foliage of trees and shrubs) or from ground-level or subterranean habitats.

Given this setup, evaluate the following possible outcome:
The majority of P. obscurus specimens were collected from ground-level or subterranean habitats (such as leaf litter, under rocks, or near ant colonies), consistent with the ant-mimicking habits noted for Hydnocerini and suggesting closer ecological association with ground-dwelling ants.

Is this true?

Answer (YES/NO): NO